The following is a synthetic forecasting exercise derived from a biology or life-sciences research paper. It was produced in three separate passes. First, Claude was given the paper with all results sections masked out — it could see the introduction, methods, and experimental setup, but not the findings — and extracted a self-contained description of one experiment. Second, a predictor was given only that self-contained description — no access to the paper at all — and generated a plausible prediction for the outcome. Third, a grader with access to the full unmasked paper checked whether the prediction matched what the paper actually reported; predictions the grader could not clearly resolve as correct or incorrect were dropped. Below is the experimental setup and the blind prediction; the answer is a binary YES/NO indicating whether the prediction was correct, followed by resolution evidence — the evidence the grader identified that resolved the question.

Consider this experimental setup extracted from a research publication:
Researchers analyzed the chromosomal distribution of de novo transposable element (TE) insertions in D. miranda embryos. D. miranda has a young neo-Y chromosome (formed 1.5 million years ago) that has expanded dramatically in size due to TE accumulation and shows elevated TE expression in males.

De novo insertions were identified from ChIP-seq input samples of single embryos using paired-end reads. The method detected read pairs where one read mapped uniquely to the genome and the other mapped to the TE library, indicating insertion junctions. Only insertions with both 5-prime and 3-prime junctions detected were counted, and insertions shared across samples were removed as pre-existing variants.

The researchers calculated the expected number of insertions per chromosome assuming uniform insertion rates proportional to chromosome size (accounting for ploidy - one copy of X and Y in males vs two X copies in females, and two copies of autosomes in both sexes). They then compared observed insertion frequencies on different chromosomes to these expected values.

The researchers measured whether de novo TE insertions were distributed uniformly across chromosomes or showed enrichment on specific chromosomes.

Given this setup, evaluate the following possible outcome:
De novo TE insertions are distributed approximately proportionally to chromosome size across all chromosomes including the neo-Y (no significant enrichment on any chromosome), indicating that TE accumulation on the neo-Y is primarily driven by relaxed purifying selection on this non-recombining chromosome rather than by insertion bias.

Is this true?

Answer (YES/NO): NO